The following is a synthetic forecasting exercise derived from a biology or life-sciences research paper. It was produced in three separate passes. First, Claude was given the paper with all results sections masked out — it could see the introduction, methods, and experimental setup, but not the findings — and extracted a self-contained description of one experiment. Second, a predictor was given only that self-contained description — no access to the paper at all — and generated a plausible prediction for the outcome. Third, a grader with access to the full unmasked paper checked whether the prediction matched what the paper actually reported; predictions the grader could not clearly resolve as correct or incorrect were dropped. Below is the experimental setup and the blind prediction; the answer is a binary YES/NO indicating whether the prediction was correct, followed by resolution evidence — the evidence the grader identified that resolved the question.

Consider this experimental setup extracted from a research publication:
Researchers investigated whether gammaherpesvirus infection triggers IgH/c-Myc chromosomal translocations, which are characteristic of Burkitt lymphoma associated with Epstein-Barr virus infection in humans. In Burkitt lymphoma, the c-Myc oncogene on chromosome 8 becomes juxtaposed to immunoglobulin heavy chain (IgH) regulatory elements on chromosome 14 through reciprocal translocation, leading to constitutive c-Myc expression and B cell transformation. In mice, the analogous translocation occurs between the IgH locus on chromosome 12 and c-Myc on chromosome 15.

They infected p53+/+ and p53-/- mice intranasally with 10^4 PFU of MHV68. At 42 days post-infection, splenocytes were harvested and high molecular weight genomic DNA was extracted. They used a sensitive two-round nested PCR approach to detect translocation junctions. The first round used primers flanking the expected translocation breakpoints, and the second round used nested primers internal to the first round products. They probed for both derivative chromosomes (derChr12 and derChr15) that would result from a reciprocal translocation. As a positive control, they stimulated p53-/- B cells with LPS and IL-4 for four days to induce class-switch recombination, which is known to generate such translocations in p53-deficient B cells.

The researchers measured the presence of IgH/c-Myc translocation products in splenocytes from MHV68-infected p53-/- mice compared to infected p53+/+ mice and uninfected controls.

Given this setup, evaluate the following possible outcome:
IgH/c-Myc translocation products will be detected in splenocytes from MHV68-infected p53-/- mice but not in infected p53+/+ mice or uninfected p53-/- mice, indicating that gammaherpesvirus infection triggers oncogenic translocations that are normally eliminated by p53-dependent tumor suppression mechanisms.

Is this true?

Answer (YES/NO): YES